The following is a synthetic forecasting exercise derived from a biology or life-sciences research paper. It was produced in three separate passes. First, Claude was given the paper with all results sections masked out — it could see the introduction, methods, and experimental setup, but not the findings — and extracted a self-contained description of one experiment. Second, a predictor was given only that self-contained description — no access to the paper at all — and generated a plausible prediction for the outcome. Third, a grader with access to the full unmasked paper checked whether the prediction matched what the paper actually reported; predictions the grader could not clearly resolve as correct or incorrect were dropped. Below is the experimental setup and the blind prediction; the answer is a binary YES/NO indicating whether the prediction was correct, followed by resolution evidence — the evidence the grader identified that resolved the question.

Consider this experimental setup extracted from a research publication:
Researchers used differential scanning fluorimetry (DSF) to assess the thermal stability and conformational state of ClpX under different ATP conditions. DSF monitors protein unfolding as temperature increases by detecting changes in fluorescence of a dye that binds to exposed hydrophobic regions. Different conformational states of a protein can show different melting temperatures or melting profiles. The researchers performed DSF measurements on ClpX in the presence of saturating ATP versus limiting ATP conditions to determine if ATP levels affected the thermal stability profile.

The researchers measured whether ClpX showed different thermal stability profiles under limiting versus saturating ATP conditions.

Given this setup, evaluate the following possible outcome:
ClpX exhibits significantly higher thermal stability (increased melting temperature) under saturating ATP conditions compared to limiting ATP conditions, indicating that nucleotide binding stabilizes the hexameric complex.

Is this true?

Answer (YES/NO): YES